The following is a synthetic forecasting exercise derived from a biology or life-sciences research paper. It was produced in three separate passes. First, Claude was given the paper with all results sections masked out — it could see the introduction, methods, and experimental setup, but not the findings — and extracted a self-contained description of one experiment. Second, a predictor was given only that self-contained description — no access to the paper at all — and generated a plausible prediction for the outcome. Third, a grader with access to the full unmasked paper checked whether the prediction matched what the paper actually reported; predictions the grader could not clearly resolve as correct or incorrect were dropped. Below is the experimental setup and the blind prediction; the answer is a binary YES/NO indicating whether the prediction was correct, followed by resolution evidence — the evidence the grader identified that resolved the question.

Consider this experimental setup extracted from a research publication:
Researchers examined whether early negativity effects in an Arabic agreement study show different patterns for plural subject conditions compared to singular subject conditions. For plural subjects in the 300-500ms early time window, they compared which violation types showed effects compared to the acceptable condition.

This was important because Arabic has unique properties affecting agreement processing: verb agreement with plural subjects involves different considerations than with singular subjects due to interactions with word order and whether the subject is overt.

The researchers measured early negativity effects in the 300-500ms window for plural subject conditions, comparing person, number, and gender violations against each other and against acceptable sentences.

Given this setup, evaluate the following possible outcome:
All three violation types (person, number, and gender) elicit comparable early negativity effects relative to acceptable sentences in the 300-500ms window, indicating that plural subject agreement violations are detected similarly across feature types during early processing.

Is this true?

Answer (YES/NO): NO